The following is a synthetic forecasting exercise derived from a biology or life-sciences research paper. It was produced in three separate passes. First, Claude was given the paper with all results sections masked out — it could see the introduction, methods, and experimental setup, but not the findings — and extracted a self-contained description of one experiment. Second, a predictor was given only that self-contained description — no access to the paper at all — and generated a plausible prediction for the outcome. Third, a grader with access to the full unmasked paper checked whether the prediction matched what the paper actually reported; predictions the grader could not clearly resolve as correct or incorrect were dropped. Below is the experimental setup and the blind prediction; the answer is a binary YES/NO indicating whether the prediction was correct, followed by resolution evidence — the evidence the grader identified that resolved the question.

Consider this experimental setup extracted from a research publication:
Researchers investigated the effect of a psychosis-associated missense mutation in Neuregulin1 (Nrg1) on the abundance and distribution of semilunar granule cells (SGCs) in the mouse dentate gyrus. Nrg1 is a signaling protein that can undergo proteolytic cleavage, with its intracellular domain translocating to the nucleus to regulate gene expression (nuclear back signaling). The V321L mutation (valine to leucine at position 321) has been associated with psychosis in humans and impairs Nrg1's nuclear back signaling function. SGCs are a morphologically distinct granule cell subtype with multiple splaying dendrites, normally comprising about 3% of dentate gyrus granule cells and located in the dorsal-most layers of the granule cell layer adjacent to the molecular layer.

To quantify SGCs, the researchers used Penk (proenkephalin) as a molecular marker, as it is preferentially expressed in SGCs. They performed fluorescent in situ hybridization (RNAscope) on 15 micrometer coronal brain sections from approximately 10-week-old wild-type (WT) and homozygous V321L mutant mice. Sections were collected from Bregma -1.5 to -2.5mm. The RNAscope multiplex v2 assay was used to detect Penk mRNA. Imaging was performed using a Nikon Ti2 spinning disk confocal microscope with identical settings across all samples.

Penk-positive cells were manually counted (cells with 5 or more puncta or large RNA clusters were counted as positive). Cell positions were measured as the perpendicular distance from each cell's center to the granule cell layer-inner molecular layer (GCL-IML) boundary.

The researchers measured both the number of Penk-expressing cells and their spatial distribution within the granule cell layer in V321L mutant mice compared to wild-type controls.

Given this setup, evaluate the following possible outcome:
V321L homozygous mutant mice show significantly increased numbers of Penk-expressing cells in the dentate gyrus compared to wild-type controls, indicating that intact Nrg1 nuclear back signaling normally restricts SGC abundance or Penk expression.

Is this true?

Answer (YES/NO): YES